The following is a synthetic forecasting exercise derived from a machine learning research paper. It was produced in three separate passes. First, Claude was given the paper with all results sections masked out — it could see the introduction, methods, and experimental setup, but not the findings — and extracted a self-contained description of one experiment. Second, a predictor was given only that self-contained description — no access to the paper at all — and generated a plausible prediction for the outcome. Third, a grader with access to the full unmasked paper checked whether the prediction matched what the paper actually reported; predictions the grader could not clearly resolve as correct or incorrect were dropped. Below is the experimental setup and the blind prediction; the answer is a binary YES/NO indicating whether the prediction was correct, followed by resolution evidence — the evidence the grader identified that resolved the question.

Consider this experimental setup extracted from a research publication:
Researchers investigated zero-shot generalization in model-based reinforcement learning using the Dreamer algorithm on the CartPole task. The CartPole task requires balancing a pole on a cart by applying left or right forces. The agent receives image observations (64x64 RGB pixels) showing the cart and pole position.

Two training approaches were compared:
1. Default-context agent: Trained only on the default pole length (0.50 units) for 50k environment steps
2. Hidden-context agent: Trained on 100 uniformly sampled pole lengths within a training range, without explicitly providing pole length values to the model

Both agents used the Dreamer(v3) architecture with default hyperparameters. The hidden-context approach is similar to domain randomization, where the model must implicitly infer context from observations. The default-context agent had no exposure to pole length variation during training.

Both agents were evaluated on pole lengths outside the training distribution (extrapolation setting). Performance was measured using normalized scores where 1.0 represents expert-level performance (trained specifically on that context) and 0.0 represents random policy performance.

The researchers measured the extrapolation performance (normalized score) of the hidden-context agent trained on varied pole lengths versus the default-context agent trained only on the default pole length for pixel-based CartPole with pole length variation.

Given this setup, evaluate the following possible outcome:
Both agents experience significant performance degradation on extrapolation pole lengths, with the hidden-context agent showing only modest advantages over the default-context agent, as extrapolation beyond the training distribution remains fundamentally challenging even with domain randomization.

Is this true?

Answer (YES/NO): NO